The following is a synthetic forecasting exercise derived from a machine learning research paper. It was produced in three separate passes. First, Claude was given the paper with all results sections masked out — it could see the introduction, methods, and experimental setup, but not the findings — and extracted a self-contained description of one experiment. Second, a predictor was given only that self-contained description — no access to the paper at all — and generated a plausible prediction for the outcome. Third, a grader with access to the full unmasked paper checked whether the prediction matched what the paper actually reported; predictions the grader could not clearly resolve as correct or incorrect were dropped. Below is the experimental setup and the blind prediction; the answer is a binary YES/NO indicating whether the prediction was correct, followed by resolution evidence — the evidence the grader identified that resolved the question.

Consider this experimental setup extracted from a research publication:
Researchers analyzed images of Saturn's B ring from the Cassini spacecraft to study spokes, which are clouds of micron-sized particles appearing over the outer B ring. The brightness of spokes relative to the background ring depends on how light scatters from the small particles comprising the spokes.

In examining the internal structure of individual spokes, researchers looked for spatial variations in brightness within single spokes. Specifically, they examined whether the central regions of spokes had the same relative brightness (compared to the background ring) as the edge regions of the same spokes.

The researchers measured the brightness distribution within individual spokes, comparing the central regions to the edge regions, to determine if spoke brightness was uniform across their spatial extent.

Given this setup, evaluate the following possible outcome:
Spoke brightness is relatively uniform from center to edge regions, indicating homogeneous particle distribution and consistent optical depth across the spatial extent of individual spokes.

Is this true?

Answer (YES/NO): NO